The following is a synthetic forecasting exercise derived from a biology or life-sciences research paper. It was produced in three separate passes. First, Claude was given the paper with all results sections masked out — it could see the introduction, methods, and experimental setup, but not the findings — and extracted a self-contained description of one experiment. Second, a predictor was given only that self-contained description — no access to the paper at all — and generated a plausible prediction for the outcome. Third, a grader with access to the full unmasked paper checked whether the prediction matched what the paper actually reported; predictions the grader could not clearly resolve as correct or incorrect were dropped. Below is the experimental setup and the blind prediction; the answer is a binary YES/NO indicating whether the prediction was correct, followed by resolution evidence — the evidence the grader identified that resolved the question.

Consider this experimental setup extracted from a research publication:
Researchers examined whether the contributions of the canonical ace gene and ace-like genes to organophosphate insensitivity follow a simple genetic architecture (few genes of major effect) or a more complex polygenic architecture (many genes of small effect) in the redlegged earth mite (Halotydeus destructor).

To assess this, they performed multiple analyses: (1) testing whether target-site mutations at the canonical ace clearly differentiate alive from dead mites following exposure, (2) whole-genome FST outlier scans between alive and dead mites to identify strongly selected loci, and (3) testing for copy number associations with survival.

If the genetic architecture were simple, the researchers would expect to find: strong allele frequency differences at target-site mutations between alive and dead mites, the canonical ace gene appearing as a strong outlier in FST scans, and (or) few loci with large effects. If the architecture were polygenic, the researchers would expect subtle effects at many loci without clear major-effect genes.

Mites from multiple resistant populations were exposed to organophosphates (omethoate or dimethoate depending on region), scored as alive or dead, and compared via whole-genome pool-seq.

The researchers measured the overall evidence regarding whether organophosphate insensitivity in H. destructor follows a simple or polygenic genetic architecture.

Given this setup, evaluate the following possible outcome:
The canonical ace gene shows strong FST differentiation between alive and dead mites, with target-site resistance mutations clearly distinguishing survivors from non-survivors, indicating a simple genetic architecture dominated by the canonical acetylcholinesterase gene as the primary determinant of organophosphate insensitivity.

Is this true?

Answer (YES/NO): NO